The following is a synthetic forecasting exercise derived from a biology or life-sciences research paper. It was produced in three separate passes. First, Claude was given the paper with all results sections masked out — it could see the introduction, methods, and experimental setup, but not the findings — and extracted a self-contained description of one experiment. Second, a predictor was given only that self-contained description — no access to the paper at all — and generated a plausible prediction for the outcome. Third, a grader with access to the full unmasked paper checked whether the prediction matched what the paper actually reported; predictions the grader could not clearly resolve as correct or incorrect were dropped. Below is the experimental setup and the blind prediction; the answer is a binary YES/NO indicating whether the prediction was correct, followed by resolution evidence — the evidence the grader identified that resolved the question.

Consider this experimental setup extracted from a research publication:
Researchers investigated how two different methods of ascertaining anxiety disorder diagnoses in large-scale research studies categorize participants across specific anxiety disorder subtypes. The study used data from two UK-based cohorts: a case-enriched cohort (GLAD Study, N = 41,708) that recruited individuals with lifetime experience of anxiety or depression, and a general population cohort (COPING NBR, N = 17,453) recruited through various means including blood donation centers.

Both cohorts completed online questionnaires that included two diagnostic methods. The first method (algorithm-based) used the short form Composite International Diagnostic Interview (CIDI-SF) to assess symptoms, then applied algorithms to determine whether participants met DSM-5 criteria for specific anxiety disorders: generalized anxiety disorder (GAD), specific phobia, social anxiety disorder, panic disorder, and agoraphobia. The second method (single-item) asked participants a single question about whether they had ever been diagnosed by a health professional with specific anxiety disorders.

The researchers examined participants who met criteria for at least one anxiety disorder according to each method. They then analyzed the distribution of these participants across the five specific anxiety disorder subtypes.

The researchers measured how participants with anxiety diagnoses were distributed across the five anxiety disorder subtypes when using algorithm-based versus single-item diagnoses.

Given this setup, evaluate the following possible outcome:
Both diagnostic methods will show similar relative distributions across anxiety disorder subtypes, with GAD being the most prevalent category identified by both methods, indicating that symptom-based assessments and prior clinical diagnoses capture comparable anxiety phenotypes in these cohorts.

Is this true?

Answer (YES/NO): NO